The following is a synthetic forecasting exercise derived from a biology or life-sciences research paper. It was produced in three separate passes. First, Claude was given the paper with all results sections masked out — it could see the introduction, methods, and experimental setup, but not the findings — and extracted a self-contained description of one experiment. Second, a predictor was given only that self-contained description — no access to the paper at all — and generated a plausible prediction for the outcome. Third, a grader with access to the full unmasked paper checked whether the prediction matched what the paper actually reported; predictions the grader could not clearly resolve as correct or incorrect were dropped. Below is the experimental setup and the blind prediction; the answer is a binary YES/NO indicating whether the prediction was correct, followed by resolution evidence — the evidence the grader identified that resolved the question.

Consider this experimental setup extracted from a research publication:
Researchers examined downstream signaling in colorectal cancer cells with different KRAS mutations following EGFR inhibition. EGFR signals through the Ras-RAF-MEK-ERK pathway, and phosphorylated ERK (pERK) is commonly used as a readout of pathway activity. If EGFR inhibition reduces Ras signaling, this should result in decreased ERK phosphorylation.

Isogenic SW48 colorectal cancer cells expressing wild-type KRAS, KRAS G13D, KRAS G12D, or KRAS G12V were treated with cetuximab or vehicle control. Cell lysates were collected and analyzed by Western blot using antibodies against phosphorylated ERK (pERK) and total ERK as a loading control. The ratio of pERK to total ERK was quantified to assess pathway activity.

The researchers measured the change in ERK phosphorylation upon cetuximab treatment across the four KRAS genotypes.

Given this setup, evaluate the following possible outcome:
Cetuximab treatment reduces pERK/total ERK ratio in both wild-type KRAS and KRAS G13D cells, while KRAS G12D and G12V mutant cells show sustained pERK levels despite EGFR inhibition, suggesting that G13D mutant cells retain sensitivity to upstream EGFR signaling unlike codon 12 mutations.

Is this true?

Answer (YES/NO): YES